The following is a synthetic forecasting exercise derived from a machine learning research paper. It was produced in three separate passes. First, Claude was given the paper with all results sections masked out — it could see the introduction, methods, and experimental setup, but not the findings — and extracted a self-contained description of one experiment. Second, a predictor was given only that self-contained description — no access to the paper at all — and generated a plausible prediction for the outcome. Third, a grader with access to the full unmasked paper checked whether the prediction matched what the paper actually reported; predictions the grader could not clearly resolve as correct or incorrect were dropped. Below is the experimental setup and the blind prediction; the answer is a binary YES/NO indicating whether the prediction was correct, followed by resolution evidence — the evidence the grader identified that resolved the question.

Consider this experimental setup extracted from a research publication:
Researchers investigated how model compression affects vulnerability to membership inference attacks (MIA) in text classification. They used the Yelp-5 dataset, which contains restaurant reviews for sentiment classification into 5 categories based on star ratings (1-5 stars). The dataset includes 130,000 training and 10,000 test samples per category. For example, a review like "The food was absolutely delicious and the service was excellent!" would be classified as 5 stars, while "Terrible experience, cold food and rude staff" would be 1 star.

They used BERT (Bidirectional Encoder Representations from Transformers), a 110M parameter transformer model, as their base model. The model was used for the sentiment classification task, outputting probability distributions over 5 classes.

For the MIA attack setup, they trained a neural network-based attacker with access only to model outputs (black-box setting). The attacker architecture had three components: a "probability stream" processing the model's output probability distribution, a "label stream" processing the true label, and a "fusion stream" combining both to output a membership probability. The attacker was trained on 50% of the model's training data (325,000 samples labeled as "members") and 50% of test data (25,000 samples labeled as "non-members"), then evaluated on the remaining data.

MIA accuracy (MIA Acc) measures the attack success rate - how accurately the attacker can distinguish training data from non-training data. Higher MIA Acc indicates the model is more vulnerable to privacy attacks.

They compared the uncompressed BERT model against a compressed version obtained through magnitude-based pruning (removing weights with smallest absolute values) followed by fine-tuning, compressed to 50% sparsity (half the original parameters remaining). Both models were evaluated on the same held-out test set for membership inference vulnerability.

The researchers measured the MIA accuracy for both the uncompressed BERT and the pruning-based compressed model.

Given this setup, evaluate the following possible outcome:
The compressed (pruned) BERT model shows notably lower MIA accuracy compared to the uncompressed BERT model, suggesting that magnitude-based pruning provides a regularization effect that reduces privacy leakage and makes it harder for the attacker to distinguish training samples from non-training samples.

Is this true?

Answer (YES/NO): NO